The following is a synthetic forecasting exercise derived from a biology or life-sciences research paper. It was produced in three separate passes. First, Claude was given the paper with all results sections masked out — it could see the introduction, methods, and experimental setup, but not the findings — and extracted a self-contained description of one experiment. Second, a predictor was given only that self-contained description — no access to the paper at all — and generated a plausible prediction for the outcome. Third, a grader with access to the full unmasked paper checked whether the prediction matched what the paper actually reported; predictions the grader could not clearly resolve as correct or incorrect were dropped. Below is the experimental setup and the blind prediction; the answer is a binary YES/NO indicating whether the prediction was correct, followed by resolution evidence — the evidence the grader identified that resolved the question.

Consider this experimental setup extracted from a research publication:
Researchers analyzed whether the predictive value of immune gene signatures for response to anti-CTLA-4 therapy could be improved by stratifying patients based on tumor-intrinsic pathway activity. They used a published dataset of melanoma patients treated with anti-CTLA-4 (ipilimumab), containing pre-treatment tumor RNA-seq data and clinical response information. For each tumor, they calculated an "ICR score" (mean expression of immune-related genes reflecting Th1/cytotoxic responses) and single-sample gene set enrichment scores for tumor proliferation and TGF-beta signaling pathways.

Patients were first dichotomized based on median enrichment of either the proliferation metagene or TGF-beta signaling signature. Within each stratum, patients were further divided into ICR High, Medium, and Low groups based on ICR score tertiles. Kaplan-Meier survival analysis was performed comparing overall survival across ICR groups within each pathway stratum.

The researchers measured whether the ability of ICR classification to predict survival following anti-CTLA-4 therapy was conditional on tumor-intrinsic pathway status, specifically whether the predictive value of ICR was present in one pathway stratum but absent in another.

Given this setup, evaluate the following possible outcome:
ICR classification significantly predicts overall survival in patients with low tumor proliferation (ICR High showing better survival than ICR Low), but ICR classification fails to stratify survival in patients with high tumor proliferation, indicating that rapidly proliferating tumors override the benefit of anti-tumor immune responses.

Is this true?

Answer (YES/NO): NO